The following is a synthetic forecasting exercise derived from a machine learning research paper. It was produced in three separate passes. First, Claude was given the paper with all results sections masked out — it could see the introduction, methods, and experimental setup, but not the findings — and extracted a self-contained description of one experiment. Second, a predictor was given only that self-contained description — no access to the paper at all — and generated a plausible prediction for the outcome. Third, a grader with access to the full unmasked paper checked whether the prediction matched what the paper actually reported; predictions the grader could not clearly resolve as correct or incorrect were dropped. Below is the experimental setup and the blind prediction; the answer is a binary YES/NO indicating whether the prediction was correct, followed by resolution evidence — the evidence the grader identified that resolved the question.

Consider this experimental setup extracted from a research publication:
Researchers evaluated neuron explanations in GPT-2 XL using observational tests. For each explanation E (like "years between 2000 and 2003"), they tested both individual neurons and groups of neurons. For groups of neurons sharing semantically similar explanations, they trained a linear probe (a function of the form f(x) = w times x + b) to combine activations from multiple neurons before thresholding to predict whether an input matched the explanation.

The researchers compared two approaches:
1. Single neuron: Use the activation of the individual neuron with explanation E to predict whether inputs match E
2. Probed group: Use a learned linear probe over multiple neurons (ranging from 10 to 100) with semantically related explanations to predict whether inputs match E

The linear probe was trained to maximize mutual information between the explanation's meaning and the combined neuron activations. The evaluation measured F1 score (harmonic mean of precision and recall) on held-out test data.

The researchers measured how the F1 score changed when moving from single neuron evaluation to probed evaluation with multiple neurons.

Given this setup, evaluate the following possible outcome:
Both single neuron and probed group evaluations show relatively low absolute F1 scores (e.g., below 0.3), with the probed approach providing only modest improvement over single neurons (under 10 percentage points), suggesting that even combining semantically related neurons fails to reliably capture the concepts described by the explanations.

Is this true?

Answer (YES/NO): NO